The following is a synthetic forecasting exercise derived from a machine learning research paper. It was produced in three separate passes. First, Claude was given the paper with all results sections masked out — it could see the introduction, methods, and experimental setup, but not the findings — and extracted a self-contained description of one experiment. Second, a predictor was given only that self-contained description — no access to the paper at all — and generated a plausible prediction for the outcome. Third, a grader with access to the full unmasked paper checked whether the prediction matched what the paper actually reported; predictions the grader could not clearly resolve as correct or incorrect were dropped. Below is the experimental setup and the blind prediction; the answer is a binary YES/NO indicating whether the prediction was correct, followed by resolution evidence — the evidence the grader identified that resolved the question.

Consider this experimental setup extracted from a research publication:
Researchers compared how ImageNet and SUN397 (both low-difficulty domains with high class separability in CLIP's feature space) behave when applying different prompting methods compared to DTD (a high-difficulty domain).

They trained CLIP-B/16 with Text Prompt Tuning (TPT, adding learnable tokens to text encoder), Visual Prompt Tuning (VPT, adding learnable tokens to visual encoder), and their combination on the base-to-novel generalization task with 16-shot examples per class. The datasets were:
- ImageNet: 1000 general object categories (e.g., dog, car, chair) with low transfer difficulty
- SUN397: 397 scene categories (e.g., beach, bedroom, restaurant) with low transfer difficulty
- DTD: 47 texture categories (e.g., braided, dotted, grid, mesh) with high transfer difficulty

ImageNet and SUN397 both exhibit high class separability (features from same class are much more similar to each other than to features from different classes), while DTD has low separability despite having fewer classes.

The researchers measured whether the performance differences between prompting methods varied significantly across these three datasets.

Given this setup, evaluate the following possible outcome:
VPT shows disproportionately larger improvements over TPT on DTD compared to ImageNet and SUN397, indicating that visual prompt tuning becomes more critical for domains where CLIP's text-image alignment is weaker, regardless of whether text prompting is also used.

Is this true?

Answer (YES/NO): NO